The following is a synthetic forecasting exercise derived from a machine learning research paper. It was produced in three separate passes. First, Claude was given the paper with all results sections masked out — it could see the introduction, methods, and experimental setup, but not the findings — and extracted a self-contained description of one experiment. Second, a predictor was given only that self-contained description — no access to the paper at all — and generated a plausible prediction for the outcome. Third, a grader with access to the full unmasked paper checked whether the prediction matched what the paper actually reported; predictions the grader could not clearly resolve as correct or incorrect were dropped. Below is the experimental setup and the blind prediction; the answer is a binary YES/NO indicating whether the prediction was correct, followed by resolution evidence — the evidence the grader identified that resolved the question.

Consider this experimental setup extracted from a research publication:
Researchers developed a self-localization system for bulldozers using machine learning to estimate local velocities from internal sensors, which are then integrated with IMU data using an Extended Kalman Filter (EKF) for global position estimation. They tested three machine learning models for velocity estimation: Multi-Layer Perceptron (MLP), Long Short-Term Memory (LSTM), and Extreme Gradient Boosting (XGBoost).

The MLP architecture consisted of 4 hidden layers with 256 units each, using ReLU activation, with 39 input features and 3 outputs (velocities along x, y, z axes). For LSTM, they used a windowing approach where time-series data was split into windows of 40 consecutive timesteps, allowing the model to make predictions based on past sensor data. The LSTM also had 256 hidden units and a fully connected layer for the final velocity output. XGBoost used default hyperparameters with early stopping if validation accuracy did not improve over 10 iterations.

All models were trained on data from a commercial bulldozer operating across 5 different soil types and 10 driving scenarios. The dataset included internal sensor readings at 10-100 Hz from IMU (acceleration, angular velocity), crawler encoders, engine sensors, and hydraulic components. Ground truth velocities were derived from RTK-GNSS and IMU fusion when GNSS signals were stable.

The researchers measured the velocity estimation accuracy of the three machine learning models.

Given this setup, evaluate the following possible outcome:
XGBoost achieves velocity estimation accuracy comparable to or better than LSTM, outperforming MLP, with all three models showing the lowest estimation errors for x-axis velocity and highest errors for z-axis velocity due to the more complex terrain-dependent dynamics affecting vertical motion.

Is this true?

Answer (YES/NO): NO